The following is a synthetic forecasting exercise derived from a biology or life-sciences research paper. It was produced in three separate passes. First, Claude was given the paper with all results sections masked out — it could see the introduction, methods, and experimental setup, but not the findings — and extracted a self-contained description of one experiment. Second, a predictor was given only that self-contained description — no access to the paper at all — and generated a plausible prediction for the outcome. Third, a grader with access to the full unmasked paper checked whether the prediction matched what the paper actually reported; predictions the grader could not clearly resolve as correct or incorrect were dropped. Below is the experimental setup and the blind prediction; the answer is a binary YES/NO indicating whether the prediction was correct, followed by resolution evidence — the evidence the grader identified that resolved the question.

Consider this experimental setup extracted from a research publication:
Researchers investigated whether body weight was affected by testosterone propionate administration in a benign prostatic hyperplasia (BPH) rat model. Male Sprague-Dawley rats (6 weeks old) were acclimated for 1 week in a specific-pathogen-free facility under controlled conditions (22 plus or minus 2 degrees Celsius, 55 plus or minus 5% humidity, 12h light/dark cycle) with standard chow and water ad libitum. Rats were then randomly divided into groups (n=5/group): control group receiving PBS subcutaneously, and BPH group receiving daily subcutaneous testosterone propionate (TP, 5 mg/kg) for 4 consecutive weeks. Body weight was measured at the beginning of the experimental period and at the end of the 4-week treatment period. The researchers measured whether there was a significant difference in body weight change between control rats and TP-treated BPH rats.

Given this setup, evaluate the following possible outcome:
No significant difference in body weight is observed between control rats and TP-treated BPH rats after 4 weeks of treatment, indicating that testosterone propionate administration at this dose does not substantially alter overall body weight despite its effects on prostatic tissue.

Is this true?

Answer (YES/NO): YES